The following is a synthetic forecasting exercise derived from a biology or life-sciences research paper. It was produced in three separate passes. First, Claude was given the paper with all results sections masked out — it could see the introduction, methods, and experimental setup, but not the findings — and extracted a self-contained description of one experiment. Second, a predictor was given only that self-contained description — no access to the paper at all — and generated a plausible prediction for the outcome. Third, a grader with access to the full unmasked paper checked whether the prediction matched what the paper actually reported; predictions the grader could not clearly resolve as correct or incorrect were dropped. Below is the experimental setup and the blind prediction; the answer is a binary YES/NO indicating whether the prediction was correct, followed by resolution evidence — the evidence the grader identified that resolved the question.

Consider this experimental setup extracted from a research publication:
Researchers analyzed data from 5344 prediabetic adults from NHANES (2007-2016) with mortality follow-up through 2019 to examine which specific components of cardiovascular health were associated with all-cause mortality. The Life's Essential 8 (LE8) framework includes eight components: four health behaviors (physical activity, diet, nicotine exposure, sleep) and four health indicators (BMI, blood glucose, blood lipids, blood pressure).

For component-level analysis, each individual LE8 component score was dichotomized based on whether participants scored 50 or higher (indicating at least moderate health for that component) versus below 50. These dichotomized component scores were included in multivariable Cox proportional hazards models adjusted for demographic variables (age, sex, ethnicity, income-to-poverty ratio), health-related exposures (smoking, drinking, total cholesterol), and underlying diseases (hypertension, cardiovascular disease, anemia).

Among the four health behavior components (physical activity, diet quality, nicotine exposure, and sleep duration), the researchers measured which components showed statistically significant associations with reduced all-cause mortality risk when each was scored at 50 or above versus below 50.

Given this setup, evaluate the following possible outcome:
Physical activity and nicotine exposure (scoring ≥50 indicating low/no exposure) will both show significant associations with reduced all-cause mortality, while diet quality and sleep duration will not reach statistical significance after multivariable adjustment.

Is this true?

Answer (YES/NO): NO